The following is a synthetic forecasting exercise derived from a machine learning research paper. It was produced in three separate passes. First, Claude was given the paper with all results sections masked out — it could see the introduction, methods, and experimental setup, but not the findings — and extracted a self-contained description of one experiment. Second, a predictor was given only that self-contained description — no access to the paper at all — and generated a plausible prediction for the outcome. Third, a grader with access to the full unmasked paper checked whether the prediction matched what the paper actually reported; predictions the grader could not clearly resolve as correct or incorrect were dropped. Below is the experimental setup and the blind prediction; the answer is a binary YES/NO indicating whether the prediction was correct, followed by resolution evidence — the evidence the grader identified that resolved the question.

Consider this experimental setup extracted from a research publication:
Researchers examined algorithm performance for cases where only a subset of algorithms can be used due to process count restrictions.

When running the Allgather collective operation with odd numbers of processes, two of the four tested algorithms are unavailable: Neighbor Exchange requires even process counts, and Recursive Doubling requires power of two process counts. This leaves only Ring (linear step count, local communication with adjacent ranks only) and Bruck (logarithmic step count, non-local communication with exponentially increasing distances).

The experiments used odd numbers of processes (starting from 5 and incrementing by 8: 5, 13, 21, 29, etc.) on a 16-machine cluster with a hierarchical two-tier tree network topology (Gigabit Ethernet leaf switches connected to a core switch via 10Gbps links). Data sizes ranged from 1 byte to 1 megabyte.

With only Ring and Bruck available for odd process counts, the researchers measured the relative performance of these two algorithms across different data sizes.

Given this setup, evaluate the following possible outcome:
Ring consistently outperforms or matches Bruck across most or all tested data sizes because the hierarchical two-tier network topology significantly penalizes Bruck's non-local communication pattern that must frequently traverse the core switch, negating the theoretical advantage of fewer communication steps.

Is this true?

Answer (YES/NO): NO